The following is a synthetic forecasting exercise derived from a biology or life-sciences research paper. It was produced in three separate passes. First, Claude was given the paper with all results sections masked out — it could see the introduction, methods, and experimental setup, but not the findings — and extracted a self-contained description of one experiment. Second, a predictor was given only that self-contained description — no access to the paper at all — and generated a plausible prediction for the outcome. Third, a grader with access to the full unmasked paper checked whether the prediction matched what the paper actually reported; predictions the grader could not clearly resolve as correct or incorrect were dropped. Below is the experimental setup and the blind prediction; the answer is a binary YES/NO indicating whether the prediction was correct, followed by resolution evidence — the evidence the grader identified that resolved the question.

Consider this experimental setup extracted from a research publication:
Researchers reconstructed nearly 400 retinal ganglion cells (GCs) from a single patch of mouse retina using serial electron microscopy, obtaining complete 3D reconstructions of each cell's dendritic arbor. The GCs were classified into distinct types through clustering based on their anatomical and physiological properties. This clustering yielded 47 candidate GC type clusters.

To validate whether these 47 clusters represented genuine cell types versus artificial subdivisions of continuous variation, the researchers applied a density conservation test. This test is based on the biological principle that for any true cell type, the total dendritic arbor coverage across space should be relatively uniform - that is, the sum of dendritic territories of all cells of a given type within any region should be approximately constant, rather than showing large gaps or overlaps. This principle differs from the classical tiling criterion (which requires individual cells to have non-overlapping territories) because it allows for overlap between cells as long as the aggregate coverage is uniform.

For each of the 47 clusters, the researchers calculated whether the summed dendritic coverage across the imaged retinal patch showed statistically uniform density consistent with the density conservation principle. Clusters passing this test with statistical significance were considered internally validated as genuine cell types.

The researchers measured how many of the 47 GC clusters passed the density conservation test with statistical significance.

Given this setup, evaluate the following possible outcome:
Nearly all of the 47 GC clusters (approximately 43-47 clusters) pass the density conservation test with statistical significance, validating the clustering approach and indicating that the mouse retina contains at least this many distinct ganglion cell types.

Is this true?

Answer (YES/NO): NO